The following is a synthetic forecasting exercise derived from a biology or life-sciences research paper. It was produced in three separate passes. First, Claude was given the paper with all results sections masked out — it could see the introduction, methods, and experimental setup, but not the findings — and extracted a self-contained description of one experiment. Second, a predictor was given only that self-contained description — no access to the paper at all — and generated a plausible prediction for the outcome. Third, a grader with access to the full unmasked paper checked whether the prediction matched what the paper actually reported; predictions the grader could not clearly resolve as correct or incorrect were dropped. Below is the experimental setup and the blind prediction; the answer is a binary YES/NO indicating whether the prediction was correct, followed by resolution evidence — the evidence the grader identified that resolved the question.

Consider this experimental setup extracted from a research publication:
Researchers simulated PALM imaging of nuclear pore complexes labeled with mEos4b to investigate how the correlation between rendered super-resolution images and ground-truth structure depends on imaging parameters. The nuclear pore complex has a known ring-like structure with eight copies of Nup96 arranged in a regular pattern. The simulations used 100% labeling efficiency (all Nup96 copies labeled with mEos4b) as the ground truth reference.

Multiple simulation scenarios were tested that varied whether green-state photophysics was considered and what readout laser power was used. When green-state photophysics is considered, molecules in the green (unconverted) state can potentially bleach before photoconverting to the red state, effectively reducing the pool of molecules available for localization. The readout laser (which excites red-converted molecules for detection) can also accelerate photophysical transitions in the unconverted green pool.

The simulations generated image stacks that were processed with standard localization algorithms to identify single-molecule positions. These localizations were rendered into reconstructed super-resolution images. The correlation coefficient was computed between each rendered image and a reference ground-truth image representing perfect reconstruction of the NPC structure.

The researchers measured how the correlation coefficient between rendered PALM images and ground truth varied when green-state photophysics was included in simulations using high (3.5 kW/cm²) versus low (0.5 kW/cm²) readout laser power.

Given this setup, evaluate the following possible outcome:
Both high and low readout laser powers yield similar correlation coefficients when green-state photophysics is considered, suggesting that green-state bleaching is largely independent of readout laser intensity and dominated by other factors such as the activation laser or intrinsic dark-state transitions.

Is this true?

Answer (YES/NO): NO